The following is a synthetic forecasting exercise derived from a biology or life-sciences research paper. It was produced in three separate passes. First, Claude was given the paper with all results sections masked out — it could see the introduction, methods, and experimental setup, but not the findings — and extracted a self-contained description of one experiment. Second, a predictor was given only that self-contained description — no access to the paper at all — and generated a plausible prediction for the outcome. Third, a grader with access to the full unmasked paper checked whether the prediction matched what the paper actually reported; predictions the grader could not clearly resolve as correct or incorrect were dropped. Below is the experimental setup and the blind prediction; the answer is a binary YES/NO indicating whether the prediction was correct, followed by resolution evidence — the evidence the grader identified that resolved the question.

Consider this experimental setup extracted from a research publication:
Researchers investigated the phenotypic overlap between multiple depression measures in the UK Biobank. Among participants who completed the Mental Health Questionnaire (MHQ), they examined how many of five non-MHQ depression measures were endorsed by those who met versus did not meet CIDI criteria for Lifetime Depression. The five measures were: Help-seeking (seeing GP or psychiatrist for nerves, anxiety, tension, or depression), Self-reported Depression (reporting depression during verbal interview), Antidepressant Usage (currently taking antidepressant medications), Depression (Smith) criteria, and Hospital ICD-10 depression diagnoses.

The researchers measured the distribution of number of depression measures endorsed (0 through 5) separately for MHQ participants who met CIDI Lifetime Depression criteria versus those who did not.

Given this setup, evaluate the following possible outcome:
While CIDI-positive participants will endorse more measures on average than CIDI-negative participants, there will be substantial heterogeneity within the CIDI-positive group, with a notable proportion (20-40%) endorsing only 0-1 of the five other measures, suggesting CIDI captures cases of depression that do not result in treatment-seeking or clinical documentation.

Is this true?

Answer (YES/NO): NO